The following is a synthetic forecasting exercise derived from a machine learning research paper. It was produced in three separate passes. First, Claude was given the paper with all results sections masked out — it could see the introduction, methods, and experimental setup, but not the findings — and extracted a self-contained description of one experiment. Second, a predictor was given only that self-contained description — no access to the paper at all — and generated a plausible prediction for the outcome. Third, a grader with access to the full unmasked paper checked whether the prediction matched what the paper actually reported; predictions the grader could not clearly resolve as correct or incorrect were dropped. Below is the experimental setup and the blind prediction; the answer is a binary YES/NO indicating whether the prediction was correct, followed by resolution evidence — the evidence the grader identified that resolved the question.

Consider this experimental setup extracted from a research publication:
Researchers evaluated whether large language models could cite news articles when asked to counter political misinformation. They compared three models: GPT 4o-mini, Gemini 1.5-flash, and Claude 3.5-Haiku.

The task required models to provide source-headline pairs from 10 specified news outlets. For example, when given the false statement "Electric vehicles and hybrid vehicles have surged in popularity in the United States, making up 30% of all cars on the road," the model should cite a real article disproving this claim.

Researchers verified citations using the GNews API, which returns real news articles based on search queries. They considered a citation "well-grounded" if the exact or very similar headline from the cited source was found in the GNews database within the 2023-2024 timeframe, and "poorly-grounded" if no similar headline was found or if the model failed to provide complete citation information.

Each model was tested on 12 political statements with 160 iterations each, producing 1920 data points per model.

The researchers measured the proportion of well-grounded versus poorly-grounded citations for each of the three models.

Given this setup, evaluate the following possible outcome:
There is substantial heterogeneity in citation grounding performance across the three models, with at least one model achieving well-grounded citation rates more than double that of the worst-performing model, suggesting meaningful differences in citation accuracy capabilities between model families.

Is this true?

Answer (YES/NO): YES